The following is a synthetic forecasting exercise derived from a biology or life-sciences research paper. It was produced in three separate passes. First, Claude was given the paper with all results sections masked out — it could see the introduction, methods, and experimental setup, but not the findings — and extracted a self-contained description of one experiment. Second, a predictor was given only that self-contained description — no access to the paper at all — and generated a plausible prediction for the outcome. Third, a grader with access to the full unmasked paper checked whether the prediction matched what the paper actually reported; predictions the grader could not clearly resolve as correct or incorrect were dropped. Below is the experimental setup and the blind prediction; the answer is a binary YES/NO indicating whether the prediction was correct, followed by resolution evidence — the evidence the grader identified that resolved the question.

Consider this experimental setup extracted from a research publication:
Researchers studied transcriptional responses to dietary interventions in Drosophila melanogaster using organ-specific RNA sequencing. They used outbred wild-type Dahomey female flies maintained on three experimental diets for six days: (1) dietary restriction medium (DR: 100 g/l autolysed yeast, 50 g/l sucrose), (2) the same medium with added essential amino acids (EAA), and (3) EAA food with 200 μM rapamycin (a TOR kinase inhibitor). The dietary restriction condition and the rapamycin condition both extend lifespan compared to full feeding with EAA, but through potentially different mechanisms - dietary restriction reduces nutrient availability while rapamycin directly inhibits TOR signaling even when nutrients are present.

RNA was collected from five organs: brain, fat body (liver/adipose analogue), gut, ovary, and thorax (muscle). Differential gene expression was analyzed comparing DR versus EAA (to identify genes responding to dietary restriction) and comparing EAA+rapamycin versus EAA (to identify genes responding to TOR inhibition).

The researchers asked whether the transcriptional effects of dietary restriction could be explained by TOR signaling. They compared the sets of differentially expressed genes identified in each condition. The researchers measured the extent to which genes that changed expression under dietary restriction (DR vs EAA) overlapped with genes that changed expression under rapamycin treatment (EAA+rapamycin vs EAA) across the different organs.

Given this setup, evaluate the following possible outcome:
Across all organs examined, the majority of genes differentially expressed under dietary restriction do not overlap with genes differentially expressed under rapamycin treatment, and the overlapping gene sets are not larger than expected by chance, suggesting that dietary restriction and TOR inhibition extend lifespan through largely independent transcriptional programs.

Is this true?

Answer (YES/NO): NO